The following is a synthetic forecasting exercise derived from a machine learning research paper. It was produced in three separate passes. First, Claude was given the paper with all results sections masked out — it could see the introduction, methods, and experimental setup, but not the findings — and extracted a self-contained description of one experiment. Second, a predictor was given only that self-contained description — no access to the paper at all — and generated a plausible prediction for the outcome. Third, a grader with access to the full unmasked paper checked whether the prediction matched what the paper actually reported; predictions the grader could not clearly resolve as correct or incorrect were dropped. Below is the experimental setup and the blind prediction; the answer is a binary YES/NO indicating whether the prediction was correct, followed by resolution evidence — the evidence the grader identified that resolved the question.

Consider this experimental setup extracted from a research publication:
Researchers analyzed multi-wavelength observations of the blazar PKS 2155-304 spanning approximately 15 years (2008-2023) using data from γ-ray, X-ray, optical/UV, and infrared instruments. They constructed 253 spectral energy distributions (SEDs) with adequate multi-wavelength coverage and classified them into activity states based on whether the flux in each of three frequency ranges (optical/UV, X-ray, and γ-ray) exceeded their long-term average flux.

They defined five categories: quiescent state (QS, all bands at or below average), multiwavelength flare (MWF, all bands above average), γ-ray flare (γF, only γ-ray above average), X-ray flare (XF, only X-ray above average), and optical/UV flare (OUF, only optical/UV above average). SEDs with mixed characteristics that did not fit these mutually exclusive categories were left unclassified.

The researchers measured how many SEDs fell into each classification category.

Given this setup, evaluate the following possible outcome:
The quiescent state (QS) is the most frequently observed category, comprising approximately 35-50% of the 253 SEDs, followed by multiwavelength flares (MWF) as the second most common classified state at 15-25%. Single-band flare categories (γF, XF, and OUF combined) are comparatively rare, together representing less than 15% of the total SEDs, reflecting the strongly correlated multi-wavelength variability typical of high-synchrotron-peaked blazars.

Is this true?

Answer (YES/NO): NO